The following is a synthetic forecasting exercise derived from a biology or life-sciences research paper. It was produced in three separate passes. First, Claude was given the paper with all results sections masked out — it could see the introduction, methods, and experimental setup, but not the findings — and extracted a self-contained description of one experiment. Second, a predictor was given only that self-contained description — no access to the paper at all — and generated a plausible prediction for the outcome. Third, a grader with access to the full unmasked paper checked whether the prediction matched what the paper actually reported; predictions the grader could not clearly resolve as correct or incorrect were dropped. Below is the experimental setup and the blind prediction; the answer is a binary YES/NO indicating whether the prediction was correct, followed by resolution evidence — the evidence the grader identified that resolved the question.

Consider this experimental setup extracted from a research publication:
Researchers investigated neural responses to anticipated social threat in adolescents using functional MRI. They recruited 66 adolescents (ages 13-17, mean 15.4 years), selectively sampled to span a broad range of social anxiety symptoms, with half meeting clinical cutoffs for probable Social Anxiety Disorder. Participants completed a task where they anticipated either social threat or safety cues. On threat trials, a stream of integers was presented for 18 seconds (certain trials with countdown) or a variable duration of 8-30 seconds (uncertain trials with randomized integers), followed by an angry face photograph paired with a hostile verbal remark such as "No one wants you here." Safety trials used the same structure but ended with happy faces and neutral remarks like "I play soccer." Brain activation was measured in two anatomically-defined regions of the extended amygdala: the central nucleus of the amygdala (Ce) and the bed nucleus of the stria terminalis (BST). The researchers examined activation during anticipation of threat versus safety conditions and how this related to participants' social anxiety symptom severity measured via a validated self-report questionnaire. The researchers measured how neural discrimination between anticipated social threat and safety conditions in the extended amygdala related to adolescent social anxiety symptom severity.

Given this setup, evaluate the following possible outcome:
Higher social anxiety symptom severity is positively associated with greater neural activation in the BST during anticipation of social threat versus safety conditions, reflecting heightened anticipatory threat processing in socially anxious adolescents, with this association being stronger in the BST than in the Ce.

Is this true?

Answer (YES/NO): NO